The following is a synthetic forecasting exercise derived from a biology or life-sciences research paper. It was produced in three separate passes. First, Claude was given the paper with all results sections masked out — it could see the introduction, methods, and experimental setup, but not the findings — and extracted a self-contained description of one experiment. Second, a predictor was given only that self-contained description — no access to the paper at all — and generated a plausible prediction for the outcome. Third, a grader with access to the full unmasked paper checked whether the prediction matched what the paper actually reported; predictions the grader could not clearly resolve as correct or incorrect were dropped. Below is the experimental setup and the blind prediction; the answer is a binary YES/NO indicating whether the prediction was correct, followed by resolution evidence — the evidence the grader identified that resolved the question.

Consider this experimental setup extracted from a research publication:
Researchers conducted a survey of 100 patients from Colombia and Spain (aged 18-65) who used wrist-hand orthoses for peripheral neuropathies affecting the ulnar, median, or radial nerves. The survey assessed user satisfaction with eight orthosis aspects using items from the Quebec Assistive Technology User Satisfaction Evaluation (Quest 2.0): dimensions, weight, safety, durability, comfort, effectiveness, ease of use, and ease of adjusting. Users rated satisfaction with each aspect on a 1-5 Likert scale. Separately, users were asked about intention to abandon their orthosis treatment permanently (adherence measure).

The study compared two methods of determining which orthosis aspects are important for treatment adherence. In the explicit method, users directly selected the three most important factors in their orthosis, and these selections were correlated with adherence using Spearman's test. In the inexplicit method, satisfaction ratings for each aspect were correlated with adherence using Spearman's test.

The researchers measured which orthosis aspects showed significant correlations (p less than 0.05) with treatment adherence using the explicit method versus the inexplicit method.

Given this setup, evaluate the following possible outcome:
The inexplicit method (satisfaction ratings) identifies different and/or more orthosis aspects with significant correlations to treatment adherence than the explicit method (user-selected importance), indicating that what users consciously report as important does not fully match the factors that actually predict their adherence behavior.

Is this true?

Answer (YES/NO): YES